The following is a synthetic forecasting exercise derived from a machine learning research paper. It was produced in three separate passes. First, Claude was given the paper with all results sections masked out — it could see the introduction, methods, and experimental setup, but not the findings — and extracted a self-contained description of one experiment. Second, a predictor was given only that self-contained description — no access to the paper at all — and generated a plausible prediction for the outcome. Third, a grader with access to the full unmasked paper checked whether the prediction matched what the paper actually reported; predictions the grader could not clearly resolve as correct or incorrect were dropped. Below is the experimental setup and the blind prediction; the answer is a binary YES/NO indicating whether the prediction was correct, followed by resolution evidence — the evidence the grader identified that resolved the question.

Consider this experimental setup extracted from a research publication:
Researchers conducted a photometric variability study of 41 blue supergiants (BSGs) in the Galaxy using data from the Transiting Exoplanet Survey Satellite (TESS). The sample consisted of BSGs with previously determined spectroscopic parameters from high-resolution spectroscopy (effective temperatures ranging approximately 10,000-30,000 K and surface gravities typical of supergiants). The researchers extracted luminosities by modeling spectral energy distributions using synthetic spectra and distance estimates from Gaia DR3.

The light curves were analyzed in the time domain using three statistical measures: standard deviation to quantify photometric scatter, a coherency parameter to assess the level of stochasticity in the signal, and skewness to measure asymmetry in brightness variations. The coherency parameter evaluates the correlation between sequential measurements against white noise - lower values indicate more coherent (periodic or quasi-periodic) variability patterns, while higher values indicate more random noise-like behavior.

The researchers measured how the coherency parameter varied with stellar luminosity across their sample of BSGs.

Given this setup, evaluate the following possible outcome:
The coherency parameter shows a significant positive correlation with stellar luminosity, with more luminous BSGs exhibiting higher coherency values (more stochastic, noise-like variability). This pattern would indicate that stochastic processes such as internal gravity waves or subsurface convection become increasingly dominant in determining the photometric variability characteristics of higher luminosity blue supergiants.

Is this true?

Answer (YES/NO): NO